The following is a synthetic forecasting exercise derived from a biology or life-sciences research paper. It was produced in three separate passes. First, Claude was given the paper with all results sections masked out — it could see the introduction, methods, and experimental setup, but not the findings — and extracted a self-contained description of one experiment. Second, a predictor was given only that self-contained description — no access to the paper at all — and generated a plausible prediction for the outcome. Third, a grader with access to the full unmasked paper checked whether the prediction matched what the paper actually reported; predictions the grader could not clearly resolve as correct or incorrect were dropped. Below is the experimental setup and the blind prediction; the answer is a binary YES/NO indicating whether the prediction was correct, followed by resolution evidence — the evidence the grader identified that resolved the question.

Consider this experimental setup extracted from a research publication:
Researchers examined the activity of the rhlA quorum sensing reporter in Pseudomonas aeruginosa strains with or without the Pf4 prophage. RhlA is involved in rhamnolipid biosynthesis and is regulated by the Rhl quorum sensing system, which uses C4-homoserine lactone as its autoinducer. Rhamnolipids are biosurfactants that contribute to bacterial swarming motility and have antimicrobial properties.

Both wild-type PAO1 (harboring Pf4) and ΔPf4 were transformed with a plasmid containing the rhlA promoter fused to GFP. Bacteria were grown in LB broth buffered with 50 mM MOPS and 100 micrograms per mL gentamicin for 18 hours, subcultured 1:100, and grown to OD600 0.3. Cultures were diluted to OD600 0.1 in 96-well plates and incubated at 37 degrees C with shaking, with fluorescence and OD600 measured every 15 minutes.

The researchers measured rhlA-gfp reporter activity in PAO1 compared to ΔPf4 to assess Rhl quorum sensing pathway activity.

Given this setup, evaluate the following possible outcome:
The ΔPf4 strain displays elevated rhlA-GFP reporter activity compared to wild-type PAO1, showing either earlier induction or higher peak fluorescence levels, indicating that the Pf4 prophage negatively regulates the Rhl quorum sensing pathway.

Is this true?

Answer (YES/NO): NO